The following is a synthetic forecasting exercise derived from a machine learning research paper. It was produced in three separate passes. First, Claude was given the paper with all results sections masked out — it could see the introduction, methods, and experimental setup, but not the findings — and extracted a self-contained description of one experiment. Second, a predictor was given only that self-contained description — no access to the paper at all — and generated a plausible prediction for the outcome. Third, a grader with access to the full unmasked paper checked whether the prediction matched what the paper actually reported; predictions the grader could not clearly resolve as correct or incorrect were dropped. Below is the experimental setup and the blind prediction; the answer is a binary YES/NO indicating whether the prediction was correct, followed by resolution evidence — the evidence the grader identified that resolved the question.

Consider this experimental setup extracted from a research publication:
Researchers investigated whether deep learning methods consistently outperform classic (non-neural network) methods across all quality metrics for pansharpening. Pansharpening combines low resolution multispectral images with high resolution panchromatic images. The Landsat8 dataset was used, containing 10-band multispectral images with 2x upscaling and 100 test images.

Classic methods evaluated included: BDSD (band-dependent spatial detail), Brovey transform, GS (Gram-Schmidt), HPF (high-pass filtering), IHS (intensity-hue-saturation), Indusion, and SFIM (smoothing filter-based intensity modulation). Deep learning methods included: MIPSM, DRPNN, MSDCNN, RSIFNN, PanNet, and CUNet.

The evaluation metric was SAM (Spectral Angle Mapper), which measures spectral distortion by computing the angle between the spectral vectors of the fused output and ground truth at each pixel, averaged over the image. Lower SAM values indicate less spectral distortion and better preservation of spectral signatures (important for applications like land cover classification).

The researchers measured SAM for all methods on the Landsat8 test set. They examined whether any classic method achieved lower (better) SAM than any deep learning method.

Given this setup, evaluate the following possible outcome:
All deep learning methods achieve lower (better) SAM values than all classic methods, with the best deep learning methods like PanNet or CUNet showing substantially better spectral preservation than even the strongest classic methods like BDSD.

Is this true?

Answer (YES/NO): NO